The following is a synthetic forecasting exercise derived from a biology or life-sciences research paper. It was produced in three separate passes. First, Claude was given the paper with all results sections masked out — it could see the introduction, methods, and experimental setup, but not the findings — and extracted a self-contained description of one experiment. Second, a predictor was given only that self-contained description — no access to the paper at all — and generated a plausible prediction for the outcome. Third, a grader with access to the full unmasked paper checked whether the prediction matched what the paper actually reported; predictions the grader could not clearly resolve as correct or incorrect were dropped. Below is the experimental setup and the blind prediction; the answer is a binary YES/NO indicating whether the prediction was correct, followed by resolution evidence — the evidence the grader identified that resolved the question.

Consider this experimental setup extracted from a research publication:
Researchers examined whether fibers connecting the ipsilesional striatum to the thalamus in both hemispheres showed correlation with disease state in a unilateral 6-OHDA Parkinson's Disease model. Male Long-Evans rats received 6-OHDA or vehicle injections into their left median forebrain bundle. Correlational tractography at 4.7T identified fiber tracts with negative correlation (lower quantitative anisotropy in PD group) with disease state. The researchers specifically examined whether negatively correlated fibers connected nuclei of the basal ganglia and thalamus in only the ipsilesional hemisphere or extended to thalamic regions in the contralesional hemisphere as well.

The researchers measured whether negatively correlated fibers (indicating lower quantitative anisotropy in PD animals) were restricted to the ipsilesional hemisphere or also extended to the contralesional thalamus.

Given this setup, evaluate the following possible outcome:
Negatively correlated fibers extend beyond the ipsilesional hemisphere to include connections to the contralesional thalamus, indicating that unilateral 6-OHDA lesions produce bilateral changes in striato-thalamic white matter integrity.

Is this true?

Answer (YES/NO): YES